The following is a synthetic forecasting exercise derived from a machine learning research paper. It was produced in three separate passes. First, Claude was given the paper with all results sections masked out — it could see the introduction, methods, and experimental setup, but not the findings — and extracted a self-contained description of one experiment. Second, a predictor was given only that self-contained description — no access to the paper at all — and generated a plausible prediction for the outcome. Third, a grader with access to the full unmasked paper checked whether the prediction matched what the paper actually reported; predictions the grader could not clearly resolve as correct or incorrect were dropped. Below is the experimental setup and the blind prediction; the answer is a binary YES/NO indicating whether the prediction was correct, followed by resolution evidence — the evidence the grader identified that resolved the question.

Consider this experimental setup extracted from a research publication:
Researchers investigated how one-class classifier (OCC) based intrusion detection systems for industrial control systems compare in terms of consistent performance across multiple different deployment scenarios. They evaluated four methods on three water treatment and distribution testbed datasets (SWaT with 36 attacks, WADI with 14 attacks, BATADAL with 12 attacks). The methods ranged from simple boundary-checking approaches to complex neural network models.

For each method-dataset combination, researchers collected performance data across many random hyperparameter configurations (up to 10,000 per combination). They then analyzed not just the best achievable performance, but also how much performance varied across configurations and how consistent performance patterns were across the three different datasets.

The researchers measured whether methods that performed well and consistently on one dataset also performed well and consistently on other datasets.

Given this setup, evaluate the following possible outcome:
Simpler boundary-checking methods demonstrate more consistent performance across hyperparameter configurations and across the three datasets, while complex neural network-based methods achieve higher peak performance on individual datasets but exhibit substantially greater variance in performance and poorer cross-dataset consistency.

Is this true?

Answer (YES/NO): NO